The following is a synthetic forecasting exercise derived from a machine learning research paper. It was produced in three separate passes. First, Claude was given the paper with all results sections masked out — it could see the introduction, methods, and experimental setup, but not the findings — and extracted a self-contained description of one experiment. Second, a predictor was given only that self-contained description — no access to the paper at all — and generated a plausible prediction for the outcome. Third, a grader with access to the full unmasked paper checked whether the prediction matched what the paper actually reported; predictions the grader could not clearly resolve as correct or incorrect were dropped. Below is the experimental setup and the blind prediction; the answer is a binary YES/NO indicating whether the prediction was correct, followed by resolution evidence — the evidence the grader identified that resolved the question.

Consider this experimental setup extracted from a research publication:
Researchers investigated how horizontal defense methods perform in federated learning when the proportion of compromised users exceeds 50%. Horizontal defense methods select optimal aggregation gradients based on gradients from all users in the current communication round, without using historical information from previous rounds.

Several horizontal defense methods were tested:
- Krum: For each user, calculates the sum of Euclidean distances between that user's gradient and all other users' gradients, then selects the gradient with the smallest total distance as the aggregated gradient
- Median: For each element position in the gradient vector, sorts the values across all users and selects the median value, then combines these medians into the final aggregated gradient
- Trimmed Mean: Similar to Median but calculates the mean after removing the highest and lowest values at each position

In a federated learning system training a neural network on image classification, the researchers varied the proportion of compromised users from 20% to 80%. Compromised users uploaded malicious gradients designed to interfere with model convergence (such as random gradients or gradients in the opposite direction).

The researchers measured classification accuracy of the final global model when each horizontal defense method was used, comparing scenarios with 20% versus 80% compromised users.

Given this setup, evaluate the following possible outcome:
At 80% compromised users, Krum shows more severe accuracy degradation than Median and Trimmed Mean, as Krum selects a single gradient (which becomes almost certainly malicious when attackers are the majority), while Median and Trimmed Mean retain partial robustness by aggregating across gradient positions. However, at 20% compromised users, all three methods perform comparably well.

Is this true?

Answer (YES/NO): NO